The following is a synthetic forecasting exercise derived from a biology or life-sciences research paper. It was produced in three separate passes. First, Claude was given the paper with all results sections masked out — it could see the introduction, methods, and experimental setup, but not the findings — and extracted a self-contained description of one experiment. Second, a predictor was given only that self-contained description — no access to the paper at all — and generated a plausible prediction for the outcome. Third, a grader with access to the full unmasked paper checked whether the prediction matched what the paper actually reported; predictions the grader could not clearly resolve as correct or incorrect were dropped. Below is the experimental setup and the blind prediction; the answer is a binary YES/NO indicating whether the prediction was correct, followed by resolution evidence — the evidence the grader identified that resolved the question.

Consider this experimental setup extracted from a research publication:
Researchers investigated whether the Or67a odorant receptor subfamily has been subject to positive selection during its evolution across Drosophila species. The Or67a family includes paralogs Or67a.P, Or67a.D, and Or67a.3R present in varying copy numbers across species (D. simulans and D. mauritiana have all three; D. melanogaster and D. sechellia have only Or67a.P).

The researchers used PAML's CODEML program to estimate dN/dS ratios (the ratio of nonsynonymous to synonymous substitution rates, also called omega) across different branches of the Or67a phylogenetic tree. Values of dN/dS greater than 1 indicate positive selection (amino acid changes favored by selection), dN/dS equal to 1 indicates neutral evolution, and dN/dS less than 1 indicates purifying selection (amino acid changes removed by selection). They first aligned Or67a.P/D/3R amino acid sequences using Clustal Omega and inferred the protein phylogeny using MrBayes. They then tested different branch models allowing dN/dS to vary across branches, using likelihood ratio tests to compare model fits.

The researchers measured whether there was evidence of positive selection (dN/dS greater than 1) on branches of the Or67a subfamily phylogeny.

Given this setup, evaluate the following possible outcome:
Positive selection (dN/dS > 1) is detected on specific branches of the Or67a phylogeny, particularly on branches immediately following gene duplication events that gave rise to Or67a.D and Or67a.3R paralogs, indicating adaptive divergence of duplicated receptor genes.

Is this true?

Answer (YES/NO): NO